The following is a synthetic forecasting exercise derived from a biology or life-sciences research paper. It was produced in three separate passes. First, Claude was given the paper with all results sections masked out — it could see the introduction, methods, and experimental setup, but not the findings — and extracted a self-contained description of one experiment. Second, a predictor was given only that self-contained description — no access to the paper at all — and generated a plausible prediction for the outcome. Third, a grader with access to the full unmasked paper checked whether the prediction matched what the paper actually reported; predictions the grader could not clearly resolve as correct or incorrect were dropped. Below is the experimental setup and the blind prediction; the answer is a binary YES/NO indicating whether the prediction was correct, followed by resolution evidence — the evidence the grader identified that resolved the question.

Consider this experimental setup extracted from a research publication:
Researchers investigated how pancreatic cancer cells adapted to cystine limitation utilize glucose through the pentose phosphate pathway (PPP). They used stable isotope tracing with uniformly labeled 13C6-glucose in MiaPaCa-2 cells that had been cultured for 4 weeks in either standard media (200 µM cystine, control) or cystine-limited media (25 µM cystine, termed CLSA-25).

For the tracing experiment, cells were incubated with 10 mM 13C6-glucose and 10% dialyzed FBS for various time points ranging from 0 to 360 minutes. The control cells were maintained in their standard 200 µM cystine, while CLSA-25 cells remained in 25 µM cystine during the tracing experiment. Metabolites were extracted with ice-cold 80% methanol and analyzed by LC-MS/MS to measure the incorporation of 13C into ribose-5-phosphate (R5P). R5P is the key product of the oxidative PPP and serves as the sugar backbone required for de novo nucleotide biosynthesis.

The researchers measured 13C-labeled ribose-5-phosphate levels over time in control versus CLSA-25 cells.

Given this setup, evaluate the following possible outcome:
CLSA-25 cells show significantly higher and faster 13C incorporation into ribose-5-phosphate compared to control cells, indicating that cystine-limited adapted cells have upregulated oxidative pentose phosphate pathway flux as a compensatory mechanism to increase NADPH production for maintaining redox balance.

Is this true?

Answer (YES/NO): YES